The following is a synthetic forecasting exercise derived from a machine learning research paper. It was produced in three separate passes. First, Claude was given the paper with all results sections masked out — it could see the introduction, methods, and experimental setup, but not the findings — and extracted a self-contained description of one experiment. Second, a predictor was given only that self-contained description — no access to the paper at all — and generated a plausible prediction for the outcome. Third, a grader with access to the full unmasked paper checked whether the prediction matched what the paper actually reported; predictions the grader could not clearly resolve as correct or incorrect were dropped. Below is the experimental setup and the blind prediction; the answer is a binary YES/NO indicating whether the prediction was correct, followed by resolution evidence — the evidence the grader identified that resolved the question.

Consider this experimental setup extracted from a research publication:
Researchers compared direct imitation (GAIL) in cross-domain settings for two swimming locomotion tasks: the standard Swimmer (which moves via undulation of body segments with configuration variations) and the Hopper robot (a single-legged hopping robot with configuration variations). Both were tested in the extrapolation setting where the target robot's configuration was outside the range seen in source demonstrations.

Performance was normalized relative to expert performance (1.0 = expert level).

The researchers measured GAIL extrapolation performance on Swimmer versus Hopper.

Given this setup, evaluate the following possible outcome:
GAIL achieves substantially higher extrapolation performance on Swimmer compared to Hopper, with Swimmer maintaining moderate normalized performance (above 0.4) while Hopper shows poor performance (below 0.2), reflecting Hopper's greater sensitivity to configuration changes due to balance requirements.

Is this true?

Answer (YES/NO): NO